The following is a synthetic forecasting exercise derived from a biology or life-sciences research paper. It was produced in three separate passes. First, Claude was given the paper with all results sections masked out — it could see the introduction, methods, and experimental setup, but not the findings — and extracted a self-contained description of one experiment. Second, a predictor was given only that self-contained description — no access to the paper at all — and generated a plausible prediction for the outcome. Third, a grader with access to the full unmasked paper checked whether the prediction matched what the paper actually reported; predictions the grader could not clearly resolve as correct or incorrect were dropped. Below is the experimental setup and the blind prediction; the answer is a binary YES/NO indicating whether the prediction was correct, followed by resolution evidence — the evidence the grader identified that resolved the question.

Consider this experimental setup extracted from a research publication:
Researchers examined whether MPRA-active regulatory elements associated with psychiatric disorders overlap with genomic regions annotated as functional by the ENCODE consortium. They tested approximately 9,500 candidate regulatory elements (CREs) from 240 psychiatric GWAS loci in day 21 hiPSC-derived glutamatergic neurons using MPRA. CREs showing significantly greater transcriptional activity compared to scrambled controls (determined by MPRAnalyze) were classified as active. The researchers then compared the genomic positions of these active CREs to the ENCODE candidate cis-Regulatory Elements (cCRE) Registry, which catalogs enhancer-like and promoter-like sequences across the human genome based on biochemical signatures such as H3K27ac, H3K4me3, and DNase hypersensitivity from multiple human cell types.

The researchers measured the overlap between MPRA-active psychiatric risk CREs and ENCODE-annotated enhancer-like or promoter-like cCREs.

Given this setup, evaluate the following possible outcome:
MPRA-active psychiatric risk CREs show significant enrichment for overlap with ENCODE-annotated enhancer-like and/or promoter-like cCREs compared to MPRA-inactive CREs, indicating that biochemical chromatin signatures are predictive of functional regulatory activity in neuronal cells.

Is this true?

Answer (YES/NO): NO